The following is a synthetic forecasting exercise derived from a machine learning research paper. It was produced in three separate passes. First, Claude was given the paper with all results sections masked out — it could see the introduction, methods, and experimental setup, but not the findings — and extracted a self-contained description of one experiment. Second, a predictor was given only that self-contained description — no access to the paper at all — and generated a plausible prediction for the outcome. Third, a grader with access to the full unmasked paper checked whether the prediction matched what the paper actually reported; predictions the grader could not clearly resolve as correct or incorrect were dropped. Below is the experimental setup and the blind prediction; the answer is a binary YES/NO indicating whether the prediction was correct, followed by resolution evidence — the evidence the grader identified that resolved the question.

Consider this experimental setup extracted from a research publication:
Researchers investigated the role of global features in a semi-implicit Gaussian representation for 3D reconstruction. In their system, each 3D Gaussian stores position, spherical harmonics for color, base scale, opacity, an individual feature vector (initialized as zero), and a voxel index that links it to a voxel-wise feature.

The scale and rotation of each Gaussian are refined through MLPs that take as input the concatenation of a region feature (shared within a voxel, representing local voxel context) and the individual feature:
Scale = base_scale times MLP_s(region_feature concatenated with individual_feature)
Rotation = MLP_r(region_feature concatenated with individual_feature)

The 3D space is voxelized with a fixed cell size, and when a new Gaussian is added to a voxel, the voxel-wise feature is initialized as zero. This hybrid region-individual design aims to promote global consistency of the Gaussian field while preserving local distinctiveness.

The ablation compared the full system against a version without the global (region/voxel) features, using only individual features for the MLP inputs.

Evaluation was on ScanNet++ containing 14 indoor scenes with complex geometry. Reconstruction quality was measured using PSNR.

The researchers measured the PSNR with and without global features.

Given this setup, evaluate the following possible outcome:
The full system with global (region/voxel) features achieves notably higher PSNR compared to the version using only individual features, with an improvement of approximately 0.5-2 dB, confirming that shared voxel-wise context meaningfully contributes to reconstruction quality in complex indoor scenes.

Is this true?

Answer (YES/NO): YES